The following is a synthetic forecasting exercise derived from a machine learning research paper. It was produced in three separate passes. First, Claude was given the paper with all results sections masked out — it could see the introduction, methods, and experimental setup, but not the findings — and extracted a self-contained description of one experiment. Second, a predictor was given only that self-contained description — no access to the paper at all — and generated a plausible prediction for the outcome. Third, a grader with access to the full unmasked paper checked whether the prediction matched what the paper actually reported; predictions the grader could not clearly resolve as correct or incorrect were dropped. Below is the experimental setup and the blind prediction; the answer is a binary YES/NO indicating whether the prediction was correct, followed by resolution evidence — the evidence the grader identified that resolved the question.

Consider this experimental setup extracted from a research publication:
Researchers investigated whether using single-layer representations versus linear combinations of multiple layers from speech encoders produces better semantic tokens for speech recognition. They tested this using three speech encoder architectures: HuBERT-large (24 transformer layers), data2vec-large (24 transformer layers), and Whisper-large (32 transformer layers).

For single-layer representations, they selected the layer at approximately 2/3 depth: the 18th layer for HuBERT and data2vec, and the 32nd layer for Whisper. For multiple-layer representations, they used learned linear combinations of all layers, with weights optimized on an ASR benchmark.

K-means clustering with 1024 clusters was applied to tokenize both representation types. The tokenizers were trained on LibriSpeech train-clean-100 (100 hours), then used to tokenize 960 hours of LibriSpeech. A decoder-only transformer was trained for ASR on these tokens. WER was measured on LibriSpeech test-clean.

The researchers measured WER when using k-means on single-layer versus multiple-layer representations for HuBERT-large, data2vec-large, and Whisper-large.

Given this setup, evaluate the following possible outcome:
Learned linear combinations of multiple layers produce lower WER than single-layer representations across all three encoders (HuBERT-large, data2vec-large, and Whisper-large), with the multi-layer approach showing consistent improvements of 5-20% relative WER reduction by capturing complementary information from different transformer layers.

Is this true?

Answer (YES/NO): NO